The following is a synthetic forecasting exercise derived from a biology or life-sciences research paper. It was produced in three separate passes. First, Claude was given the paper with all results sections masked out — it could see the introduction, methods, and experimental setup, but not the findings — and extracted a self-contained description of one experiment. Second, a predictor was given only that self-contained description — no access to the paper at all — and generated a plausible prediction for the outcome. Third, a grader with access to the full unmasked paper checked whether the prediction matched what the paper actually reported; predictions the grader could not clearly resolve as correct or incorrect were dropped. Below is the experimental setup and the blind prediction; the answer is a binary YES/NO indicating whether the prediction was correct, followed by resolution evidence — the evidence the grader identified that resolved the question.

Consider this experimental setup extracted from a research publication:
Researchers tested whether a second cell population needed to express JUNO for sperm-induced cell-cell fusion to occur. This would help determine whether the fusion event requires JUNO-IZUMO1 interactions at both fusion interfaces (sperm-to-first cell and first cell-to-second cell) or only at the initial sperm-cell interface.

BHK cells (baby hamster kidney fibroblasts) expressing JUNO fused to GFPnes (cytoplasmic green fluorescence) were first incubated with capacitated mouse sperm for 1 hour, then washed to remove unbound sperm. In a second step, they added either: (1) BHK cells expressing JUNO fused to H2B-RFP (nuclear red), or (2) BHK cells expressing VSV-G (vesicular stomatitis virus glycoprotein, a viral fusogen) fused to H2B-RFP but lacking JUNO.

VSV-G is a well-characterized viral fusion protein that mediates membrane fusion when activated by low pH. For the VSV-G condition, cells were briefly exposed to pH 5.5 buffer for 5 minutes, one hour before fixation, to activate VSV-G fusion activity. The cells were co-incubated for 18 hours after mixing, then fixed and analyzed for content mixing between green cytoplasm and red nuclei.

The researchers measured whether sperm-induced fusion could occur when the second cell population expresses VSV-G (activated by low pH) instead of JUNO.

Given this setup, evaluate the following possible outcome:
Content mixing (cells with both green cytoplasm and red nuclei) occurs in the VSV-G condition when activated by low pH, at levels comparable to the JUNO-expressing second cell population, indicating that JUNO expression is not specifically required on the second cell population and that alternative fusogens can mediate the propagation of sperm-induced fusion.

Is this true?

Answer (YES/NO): NO